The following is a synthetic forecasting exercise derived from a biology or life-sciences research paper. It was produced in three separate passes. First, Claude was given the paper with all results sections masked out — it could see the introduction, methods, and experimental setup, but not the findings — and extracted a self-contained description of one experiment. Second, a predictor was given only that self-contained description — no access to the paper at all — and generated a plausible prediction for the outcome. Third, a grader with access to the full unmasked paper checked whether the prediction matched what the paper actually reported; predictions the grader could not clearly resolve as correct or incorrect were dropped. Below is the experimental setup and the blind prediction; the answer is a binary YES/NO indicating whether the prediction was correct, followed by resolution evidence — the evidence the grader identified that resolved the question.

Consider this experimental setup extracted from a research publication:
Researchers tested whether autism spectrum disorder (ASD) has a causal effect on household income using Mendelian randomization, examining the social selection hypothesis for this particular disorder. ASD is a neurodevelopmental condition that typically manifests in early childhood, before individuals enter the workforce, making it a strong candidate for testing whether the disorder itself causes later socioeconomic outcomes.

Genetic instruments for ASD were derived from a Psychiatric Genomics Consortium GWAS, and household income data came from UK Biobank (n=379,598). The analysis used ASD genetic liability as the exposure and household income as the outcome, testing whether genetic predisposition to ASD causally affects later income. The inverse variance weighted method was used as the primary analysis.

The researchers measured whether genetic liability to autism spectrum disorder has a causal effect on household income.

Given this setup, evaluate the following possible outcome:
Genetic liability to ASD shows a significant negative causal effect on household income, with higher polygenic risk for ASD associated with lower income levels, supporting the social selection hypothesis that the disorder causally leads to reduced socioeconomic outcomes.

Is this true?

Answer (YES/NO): NO